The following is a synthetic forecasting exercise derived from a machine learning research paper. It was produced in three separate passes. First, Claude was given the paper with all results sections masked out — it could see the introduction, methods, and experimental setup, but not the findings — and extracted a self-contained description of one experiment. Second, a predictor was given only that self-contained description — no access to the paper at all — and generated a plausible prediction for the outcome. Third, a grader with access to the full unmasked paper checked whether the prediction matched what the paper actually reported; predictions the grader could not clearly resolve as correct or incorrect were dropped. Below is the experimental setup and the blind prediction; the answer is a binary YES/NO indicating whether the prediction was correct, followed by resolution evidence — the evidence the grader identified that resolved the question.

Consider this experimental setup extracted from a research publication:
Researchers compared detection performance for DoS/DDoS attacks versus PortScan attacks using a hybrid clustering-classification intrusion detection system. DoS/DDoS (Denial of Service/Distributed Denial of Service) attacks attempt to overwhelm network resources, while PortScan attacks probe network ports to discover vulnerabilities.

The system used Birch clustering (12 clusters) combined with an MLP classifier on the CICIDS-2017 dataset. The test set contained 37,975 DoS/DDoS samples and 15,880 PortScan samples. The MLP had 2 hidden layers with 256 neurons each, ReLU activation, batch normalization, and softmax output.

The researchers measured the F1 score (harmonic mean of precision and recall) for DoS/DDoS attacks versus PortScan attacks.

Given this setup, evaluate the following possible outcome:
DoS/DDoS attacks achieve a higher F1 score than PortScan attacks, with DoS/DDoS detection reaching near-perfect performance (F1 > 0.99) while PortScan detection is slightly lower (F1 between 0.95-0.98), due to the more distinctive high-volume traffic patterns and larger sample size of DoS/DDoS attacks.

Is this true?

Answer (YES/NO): NO